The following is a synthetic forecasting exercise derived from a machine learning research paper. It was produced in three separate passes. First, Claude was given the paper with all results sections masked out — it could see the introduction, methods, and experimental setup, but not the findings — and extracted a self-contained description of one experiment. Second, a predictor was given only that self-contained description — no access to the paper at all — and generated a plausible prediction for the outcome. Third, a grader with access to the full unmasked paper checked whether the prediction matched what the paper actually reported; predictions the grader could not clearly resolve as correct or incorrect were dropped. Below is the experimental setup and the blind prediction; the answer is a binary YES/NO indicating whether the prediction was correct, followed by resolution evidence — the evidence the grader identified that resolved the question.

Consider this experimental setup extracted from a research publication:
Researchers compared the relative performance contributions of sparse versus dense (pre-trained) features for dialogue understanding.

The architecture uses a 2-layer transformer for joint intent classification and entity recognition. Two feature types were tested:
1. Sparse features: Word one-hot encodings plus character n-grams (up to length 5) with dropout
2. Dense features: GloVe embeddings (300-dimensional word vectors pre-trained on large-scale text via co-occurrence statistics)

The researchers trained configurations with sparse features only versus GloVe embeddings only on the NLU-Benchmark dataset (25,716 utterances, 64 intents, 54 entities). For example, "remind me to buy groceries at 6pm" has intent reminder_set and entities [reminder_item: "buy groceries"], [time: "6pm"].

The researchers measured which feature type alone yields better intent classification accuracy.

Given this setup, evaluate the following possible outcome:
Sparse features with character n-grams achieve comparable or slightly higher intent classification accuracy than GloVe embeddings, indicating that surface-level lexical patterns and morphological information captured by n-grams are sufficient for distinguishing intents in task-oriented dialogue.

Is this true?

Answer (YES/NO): NO